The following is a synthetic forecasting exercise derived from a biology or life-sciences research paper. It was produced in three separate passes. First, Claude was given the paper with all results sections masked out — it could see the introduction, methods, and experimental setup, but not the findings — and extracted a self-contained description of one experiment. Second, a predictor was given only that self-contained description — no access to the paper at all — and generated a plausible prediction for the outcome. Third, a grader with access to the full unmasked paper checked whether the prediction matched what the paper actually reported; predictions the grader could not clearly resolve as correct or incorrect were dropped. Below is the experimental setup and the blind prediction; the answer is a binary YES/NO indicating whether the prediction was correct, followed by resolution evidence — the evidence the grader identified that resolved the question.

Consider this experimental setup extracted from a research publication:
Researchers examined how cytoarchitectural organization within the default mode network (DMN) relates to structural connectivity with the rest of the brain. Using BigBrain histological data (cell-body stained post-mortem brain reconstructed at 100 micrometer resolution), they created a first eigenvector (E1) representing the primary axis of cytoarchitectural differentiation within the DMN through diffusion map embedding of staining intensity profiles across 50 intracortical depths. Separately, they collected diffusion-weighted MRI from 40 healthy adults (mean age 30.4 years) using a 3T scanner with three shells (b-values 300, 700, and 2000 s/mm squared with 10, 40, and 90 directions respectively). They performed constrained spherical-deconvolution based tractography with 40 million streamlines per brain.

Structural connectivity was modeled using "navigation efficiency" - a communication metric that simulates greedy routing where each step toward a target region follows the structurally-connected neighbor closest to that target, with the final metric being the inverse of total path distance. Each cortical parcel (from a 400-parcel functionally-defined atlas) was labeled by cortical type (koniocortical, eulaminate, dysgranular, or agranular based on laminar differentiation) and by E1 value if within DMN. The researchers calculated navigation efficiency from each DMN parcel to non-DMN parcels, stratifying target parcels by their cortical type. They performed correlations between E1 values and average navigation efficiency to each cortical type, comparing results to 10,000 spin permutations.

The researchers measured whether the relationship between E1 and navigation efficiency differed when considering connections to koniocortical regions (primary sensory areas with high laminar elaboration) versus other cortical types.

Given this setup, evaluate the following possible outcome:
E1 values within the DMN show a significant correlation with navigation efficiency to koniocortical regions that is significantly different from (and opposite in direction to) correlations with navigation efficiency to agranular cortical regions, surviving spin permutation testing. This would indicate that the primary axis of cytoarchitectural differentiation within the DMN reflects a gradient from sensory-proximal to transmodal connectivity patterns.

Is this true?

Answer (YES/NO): NO